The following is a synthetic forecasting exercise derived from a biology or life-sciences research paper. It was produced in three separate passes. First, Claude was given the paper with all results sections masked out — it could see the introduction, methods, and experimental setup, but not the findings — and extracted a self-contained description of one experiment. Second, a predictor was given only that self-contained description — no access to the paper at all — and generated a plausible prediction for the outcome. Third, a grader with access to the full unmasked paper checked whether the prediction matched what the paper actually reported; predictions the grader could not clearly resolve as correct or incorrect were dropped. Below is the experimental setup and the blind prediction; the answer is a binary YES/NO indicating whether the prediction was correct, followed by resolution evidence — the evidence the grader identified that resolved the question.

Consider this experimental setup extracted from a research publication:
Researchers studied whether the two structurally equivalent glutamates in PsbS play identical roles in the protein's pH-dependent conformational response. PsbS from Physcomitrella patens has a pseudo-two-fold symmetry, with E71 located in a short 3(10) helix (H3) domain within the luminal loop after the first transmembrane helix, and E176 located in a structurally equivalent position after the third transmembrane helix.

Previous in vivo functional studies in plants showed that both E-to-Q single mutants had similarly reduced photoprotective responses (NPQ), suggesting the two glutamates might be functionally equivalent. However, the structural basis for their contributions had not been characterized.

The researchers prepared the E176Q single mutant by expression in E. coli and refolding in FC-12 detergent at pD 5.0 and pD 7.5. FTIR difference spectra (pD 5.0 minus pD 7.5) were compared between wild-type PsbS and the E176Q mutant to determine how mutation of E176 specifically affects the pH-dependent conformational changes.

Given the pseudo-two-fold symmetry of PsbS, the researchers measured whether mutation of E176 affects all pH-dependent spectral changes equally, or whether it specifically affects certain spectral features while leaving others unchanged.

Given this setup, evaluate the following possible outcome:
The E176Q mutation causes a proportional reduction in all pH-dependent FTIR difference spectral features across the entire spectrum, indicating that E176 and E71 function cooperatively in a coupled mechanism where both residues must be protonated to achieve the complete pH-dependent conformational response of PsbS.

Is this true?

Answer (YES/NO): NO